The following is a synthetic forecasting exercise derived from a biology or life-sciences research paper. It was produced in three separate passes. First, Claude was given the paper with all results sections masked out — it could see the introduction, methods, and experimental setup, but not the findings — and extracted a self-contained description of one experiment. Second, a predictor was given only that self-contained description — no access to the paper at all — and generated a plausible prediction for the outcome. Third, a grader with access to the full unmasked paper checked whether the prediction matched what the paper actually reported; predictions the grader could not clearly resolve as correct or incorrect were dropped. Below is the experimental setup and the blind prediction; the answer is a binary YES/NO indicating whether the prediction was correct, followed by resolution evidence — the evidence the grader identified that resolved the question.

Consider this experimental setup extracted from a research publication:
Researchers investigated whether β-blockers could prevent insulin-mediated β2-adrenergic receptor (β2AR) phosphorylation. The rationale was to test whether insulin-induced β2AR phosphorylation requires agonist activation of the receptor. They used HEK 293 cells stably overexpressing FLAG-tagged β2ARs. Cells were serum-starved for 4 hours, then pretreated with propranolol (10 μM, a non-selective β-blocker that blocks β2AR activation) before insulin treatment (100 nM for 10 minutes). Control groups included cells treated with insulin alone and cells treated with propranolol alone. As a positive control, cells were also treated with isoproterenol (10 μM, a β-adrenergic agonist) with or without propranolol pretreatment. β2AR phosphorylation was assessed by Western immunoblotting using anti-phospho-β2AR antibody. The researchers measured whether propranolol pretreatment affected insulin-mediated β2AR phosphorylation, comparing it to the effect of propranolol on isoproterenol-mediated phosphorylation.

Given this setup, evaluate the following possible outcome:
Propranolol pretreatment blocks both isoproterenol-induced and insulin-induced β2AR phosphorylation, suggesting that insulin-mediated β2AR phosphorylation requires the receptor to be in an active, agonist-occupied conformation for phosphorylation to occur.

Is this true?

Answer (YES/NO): NO